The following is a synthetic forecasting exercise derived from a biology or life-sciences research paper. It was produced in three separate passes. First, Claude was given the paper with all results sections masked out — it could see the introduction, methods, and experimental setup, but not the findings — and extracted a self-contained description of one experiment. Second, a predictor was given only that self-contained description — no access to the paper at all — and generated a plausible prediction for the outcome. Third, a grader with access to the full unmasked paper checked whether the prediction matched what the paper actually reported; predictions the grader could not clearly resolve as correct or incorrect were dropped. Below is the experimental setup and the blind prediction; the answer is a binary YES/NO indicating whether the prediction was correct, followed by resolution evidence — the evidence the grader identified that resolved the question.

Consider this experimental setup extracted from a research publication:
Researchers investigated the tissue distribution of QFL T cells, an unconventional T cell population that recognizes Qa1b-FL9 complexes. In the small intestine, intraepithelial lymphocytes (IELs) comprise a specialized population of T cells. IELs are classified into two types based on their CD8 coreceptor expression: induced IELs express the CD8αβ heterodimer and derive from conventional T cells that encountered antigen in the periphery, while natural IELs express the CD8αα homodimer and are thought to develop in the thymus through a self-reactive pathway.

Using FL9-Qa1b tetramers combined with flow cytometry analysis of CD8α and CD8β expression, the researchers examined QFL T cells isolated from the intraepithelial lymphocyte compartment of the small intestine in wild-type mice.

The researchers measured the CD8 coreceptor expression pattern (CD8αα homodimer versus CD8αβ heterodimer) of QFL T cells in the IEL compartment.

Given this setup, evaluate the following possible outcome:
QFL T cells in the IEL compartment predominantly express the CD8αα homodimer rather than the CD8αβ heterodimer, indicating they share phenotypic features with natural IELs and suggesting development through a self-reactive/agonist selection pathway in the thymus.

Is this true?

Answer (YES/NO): NO